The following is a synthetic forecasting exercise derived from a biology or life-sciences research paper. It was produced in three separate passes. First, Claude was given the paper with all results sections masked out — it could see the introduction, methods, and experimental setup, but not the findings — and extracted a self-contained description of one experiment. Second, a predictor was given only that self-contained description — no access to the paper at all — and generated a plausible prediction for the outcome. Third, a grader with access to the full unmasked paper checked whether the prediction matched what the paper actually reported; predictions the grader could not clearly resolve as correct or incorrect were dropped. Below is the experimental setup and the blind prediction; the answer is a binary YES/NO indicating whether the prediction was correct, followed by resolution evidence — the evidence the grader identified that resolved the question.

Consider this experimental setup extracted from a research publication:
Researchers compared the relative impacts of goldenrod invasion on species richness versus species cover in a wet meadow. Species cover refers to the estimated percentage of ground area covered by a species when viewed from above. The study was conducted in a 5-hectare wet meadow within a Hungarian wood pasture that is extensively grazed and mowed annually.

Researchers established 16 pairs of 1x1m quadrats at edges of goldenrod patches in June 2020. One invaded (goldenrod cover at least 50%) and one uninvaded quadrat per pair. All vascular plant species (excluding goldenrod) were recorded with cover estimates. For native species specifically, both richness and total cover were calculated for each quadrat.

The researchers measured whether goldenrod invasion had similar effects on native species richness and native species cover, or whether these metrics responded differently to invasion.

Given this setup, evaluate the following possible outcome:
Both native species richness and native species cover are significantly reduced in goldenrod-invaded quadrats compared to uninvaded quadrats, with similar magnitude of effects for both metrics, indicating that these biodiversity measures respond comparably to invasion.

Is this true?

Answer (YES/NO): NO